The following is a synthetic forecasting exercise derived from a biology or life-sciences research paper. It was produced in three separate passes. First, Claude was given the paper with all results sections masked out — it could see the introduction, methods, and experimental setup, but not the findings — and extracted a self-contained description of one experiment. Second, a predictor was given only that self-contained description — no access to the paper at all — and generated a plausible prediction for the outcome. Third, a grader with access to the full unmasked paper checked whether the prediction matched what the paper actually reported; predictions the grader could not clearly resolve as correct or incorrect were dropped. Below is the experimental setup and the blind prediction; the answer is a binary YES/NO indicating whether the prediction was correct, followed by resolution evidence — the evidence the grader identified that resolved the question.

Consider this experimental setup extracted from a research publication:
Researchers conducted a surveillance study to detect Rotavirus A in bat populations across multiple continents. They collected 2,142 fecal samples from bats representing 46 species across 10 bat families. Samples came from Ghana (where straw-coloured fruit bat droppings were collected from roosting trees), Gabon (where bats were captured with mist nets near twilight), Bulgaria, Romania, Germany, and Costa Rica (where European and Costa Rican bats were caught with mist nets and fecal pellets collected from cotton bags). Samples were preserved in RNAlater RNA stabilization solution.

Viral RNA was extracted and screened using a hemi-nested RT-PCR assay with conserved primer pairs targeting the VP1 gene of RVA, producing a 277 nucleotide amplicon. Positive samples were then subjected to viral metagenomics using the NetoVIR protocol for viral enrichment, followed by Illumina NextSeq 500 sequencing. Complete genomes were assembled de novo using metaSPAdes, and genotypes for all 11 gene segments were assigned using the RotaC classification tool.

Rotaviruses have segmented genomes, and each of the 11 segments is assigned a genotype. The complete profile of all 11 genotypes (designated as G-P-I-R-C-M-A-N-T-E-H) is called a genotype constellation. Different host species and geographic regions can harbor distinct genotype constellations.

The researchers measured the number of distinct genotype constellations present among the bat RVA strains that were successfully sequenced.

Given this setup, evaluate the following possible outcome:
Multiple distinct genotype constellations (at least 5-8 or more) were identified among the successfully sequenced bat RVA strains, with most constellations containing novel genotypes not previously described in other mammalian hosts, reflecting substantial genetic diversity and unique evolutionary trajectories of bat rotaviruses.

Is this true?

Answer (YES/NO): NO